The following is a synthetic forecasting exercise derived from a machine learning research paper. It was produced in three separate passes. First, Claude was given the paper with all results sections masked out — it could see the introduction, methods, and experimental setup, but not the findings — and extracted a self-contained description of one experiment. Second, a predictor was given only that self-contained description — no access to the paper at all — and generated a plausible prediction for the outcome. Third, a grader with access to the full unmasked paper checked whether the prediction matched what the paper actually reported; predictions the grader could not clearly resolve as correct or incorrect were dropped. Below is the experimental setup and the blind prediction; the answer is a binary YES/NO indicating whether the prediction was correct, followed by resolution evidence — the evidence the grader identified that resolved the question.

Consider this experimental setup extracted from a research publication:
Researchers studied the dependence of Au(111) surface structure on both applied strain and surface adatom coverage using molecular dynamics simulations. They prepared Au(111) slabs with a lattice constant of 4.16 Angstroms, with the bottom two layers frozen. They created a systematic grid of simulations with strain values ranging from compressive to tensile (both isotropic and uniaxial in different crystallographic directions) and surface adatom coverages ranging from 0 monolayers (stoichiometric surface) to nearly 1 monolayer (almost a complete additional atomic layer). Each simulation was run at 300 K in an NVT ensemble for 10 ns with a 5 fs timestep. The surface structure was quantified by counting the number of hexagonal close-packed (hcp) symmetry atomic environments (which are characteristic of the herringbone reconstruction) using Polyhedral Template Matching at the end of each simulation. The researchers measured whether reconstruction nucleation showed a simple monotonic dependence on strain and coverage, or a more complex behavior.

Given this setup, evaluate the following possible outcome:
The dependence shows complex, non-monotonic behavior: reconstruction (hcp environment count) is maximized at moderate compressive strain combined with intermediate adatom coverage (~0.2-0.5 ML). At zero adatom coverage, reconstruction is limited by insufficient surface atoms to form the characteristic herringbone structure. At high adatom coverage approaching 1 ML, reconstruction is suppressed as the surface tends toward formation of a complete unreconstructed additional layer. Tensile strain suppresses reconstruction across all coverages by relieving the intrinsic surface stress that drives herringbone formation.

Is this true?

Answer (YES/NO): NO